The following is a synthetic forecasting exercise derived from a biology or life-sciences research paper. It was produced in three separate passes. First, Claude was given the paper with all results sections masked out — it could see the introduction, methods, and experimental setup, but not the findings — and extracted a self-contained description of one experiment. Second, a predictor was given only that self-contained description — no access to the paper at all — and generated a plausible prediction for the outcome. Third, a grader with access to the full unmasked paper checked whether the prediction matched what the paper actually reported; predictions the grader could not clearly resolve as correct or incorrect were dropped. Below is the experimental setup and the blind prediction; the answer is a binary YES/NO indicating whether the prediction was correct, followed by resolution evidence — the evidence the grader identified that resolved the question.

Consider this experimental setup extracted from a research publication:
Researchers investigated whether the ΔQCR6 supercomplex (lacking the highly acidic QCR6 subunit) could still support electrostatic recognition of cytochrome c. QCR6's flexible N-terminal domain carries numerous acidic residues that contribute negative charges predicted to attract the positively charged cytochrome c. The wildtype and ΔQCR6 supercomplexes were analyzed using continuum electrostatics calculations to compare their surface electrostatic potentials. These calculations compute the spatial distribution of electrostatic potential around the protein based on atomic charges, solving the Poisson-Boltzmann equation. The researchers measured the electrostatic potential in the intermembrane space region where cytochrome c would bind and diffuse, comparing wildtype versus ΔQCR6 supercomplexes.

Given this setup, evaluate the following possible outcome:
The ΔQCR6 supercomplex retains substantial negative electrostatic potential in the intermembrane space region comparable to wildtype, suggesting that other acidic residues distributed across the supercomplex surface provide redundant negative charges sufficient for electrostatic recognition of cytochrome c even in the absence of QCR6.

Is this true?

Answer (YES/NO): NO